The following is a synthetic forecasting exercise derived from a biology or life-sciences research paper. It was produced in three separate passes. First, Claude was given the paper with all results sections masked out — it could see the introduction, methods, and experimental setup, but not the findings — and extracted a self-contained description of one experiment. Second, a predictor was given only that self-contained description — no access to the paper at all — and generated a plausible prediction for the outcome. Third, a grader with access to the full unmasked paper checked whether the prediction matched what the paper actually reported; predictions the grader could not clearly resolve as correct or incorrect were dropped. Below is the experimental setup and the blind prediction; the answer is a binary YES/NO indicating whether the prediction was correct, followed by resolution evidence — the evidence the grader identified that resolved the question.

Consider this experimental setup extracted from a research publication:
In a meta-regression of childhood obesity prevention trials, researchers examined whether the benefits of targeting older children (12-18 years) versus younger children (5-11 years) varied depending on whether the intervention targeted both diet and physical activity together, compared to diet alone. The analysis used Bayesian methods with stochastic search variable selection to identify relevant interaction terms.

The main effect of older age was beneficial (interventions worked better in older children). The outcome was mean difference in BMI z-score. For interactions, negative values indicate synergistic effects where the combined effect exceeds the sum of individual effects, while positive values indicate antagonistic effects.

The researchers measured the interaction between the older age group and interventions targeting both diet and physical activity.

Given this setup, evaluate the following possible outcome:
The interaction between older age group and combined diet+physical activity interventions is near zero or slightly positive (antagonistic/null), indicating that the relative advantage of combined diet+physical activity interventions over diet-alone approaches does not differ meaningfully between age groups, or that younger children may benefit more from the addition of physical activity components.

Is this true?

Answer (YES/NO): YES